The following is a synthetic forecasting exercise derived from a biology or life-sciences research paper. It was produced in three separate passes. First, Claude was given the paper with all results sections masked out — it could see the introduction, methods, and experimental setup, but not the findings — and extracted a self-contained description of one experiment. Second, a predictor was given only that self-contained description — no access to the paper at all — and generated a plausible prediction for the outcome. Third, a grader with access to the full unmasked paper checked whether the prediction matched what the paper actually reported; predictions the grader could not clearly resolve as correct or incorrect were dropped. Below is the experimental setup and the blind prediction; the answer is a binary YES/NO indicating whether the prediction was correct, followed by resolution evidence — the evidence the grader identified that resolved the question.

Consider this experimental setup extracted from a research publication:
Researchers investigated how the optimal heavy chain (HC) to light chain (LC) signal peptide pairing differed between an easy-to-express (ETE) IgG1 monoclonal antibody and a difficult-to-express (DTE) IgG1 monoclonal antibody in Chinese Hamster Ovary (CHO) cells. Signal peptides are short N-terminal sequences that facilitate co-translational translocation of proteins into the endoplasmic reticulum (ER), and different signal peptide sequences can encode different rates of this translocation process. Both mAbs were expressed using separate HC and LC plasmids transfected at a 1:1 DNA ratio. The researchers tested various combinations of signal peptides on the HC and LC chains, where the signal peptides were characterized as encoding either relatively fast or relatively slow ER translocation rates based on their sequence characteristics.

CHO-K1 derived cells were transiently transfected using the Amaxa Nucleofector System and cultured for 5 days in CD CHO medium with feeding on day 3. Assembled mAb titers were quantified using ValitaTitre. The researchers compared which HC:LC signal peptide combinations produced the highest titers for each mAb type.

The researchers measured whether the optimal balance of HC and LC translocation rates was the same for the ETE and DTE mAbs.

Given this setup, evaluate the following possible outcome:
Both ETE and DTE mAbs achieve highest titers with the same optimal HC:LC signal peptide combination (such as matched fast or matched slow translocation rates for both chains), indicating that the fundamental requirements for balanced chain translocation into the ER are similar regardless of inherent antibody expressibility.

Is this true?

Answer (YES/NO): NO